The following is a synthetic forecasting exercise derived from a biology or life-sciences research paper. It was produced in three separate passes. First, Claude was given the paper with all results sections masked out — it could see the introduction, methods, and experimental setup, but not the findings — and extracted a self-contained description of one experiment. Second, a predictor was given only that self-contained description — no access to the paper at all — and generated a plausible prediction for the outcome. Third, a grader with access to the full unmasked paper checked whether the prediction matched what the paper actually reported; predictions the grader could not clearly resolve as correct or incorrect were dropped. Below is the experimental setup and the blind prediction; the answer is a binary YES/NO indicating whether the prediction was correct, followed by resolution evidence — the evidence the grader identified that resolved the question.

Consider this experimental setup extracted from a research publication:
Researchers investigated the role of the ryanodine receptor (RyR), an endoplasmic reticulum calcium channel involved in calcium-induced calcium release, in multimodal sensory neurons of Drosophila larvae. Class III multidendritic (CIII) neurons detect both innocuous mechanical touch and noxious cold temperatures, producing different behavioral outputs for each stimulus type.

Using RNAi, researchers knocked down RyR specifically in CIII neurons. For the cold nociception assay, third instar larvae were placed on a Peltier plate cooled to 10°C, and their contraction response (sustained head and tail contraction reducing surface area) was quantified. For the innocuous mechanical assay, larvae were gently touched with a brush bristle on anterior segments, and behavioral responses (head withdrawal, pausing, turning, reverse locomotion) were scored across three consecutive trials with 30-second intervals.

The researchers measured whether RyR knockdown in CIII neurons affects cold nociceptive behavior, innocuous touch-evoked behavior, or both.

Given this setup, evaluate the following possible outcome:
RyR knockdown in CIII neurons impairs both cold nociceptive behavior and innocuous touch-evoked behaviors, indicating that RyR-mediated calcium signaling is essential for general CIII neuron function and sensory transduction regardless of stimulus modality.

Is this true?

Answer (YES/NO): NO